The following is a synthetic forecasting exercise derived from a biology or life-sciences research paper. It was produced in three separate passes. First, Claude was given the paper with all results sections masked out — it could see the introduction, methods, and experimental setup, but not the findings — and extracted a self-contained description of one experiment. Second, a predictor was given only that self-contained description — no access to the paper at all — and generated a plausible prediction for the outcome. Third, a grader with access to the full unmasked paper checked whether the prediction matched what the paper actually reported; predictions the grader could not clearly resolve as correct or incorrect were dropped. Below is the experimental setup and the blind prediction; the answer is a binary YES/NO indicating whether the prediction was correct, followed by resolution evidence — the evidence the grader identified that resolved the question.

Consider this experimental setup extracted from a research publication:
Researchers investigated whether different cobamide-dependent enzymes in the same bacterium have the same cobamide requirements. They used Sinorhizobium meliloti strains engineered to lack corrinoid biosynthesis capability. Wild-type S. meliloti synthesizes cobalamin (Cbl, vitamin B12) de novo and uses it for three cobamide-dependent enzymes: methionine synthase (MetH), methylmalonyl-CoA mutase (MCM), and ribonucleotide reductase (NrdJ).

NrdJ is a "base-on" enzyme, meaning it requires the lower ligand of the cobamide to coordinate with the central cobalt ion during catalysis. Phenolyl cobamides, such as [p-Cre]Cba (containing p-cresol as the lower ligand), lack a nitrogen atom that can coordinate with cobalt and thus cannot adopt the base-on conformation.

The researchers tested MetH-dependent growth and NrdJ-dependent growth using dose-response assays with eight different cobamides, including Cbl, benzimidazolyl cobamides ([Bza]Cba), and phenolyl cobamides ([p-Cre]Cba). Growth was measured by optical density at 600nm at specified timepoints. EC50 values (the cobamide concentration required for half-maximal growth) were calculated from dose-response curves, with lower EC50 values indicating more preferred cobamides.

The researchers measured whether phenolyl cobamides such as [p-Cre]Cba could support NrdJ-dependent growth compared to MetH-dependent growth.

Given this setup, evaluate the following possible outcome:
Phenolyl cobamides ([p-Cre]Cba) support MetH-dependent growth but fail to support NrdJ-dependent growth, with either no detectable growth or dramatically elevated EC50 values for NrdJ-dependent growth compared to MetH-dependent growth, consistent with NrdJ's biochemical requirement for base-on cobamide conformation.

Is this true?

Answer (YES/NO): YES